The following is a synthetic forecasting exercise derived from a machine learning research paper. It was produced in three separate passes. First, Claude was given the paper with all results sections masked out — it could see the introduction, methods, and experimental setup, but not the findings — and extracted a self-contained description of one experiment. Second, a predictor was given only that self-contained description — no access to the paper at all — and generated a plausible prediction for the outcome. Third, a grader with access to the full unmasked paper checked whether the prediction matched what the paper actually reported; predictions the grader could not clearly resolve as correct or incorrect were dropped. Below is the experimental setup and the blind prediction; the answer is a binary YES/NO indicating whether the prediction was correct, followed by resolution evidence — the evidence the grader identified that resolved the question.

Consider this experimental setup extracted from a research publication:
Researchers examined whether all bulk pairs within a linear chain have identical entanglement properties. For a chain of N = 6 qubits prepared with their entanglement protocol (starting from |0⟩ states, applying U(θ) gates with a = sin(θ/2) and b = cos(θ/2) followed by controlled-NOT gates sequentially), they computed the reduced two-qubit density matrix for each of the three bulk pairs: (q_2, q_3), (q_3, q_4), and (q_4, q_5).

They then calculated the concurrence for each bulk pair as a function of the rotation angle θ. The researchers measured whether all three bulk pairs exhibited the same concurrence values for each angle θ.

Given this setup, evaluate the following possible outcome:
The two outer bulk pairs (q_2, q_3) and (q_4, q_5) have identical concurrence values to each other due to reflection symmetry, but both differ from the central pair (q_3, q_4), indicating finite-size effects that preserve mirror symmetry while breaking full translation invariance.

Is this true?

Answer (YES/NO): NO